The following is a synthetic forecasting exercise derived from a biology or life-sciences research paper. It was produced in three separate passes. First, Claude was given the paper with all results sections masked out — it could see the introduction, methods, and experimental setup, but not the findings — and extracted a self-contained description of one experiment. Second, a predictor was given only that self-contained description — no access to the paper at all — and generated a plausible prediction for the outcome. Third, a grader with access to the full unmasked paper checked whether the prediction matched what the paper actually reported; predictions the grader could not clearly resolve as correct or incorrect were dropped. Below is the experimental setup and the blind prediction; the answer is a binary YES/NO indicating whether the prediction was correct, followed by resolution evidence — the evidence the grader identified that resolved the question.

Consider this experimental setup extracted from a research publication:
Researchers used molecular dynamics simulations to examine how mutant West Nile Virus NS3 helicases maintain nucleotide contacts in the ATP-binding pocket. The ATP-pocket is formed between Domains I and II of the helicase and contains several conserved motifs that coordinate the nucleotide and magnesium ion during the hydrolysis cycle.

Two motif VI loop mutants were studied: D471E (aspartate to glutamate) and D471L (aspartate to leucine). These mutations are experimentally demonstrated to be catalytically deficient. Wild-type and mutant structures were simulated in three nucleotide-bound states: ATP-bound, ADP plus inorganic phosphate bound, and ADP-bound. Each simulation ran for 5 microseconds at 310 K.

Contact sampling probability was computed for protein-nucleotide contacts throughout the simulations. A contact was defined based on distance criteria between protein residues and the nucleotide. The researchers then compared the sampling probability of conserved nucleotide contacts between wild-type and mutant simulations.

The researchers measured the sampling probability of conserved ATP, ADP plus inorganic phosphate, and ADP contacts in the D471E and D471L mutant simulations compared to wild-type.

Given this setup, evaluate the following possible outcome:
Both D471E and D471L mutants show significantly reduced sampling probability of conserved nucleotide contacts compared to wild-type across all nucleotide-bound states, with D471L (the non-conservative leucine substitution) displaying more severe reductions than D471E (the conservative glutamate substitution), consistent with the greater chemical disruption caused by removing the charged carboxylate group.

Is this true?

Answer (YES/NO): NO